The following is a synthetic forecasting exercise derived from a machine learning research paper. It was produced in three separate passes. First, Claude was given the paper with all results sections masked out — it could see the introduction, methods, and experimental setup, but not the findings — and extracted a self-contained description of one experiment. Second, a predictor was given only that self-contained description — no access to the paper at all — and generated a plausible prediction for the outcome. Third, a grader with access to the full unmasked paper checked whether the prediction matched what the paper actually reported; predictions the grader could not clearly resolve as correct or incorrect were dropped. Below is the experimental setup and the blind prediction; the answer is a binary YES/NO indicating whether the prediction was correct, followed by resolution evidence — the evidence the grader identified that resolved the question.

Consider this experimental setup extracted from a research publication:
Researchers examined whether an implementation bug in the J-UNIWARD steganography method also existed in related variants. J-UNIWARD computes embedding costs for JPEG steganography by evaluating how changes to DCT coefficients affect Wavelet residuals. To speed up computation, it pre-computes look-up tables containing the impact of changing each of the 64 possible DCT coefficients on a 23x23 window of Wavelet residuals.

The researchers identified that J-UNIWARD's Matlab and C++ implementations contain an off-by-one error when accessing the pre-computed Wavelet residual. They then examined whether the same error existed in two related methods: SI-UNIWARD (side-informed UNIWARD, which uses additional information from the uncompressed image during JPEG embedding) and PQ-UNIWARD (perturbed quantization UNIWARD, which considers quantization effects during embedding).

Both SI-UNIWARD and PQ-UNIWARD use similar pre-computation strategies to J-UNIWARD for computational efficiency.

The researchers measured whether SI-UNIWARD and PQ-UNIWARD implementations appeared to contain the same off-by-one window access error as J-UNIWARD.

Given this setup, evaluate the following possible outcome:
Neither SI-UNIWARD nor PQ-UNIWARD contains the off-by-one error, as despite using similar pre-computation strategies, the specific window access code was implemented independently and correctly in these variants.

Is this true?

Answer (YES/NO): NO